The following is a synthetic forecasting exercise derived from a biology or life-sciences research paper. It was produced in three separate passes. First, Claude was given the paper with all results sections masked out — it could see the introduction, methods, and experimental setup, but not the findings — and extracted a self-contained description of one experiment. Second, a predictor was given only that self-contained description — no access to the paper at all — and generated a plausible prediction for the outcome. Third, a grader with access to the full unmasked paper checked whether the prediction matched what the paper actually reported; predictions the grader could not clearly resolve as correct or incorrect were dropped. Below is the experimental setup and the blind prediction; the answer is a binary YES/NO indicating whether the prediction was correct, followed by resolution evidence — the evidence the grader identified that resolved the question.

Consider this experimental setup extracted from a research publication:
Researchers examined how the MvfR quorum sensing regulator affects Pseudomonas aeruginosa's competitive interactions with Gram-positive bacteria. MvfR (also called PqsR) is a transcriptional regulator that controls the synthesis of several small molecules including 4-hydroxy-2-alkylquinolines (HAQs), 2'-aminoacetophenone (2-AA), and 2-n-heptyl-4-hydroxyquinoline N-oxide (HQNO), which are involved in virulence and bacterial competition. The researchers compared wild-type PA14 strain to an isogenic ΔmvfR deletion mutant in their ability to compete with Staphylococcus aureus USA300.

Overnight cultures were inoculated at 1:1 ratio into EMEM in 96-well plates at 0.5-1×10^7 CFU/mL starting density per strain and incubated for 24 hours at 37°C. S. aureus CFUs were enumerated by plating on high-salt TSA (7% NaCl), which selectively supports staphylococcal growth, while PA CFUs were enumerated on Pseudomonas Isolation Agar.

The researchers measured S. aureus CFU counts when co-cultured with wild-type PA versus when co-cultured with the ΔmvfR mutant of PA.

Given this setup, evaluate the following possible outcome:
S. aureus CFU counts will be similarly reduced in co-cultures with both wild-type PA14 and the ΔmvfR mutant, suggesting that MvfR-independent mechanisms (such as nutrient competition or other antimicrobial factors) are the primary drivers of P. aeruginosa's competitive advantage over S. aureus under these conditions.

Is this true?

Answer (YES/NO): NO